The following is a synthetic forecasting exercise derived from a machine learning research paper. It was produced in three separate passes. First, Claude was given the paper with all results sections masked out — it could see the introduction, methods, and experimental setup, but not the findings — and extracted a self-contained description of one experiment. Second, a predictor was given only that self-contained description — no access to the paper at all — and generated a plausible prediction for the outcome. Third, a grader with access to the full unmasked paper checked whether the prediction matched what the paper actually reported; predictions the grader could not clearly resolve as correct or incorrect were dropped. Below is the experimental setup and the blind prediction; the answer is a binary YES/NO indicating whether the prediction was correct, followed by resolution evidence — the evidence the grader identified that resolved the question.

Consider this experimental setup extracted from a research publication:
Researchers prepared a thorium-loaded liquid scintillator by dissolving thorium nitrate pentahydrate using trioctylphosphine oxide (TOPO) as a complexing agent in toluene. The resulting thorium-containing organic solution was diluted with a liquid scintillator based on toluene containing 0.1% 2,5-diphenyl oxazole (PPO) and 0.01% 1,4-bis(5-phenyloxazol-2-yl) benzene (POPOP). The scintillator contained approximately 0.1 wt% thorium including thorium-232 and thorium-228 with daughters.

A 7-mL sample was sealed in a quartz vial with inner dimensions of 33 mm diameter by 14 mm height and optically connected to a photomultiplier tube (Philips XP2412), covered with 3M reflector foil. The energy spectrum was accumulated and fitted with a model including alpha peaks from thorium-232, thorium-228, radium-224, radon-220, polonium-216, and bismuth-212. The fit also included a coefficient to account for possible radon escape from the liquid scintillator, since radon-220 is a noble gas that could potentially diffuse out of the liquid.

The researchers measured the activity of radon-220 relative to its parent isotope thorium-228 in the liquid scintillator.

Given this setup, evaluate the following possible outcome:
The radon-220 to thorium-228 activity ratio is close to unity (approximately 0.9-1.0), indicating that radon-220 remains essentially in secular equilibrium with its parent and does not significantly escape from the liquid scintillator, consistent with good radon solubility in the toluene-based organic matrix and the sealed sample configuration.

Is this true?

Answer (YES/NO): NO